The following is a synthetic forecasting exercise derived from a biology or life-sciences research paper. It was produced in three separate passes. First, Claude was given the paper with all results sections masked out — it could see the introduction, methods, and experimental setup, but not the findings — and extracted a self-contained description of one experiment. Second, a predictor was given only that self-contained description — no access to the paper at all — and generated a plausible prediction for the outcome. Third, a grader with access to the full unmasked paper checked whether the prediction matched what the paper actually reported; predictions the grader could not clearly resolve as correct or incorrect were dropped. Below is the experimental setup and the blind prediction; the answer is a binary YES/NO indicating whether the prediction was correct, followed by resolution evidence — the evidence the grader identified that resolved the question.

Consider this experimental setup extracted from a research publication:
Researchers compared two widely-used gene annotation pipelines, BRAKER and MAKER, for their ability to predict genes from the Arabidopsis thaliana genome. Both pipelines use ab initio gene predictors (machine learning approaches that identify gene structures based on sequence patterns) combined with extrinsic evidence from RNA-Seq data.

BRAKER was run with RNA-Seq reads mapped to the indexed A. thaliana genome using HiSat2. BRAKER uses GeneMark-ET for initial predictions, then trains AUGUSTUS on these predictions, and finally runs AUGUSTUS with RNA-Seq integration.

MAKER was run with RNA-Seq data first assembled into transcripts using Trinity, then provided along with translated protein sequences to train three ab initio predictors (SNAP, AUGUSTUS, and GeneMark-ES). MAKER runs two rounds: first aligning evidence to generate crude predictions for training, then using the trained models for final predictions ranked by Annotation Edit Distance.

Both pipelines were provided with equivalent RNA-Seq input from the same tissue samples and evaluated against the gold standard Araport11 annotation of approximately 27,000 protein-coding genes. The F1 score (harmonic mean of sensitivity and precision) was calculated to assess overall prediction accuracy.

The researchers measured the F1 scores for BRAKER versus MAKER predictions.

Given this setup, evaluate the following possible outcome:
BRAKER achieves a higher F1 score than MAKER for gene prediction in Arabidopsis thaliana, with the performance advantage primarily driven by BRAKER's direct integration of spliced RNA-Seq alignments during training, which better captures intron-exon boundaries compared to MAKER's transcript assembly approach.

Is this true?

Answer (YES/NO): NO